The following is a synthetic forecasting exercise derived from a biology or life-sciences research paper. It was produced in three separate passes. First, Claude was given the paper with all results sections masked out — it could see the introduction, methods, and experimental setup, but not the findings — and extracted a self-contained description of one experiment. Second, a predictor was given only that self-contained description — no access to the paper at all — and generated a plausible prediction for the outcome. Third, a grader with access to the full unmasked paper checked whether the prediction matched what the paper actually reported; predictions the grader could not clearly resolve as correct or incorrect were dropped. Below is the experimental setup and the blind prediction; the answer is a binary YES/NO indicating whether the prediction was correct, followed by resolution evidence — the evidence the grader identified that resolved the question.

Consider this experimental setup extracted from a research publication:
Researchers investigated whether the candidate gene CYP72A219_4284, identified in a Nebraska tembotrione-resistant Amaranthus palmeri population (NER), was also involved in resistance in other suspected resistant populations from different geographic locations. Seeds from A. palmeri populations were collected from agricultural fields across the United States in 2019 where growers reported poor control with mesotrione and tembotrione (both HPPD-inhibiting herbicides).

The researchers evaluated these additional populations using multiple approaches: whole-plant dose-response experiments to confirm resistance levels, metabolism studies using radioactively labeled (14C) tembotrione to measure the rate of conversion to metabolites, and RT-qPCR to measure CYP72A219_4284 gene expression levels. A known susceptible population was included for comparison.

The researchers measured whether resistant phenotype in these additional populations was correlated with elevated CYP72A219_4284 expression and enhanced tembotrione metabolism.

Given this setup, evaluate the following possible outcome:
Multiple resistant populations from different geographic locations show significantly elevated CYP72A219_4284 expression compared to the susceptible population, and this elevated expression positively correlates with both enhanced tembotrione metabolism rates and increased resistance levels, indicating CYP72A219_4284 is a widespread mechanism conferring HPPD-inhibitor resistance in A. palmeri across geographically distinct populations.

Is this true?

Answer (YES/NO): NO